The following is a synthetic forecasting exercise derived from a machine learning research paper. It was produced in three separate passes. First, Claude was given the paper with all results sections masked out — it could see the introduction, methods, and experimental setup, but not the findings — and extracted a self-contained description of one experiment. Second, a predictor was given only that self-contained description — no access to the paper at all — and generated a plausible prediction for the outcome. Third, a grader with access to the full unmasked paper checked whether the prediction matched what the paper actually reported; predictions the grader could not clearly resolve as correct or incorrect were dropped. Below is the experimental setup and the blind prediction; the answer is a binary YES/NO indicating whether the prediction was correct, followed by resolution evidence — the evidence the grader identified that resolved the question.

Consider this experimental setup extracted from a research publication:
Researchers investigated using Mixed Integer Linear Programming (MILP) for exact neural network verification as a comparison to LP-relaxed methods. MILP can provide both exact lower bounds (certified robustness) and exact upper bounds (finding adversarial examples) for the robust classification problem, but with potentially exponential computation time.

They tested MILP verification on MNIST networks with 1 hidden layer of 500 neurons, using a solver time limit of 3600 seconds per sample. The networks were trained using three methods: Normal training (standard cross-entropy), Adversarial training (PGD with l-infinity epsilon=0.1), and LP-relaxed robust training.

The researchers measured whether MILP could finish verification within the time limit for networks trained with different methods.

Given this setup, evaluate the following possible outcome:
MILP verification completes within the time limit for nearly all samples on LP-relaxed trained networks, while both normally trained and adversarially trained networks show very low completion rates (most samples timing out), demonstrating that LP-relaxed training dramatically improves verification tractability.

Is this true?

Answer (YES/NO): YES